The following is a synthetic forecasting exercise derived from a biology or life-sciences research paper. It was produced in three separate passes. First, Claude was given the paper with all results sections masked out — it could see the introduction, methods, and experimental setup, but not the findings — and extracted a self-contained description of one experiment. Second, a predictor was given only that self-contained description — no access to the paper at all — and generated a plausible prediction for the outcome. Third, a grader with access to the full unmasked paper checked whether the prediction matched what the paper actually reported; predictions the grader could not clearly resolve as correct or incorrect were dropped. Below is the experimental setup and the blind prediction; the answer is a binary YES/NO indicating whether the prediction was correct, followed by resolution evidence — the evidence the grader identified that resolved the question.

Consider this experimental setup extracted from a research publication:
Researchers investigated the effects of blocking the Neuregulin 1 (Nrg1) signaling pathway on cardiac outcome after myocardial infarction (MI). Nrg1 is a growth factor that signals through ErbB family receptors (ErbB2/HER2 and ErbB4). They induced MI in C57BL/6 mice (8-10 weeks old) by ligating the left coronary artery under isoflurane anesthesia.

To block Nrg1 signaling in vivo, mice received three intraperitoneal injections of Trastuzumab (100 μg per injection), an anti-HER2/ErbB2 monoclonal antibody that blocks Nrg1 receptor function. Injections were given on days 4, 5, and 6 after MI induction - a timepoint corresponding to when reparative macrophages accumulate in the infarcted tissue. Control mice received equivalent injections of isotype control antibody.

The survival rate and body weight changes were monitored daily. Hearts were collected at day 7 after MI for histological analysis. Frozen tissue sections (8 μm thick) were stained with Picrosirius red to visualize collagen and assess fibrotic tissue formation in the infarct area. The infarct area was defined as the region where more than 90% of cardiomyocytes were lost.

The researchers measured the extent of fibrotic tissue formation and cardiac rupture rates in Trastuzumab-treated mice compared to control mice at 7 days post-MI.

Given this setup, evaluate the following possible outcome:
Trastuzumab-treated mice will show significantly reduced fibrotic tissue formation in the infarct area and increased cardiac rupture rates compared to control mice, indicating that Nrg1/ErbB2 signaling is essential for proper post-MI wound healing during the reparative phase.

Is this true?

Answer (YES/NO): NO